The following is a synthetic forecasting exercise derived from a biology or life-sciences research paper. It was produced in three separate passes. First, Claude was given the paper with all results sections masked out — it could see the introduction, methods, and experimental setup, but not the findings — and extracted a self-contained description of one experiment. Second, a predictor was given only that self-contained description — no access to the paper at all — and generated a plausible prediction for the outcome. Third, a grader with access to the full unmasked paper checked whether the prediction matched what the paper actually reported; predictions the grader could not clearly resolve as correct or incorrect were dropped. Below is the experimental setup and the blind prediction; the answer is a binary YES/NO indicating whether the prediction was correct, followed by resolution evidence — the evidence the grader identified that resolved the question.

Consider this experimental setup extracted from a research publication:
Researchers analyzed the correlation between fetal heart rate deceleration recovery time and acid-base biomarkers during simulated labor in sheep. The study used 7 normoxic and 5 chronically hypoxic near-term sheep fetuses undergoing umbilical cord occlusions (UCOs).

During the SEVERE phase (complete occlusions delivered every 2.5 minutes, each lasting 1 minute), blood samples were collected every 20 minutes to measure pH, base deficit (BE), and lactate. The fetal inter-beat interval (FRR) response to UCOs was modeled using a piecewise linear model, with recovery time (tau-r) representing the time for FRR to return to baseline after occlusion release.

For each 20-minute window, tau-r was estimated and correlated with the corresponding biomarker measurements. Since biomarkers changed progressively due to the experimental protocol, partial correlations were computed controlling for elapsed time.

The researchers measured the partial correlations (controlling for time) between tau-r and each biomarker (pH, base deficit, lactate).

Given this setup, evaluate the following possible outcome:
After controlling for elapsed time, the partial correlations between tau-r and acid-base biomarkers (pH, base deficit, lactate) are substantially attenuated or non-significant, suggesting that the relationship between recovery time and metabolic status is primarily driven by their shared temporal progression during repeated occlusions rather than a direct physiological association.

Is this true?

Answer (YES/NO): YES